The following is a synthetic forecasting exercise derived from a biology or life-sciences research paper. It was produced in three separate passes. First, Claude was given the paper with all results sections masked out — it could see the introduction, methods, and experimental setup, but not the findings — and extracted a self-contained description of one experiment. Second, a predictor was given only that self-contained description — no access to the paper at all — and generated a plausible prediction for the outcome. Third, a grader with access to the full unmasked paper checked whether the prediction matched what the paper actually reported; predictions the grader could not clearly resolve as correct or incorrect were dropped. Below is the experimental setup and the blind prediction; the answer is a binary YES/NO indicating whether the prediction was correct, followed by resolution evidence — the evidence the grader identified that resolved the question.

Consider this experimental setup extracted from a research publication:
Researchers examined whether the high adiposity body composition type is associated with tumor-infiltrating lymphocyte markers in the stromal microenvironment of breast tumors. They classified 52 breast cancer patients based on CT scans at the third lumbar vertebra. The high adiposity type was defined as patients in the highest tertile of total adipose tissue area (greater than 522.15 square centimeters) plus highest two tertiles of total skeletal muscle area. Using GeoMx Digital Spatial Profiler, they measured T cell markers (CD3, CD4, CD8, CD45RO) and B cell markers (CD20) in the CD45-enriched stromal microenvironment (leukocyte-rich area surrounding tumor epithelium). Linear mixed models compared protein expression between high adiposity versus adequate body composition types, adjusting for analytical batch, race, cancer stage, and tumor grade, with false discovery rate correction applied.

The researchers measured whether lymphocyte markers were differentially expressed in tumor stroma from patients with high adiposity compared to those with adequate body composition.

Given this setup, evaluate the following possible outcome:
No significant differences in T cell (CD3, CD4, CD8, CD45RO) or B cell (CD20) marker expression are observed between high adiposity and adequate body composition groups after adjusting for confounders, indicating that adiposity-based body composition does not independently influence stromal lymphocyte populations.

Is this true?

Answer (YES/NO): NO